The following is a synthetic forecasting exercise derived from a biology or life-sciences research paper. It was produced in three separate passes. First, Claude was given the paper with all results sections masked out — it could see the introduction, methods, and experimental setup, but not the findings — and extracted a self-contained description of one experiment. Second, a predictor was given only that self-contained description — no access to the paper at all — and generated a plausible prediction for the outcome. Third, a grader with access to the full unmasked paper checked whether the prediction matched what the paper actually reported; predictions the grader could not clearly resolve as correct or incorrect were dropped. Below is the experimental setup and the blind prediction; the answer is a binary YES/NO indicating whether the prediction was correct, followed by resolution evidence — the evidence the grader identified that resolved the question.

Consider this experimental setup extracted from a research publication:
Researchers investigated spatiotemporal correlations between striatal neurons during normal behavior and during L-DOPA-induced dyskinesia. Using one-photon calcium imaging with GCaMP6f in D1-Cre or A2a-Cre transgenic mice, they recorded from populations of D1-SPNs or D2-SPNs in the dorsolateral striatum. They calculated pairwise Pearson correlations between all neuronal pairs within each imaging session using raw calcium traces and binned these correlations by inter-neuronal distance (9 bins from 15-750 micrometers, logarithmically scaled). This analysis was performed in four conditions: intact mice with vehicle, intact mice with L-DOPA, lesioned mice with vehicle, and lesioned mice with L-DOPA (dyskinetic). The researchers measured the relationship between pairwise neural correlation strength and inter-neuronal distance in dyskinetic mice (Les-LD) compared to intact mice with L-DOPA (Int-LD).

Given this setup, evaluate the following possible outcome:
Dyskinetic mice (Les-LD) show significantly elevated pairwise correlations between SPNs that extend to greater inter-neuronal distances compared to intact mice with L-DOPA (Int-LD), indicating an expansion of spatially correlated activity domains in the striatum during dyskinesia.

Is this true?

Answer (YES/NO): NO